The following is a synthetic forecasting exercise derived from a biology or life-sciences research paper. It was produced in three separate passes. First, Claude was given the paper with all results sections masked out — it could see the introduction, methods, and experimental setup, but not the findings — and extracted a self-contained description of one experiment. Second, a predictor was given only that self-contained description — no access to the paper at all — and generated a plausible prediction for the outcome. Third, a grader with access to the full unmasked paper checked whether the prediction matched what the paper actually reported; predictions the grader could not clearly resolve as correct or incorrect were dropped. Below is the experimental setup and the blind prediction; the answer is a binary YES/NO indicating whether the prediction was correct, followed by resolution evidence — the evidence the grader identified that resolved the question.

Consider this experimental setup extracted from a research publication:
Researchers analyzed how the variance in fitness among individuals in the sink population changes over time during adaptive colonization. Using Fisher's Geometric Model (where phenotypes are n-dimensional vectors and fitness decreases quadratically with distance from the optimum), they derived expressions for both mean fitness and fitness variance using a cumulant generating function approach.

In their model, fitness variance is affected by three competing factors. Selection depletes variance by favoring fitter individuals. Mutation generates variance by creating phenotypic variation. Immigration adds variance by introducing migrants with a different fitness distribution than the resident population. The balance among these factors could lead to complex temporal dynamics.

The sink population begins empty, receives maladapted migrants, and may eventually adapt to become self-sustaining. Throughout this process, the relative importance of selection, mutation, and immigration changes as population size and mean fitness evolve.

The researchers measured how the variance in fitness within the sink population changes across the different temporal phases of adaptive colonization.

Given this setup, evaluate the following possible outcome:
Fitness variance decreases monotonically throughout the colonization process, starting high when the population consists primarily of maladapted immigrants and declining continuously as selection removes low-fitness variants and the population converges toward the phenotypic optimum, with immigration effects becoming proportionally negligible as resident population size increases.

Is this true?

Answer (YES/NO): NO